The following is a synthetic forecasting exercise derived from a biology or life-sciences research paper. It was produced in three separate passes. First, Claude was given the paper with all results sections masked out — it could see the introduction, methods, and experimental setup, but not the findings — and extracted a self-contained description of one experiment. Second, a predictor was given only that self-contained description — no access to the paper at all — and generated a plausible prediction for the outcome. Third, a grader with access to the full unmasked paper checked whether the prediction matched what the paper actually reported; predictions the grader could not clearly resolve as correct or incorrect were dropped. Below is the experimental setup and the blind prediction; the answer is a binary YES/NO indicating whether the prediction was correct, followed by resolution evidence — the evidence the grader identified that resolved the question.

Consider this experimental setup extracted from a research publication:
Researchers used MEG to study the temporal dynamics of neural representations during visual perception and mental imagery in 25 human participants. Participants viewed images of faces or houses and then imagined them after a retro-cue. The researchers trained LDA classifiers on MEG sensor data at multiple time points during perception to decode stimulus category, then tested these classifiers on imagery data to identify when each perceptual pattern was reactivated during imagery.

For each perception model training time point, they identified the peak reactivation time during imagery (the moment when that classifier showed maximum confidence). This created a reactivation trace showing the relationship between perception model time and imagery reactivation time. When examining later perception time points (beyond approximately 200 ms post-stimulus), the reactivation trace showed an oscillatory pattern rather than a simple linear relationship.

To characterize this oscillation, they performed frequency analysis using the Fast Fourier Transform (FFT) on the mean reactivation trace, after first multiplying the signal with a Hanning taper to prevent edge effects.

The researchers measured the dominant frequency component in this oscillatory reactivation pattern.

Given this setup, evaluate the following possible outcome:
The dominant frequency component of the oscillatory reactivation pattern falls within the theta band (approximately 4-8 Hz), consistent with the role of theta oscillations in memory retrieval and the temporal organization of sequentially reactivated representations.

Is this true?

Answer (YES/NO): NO